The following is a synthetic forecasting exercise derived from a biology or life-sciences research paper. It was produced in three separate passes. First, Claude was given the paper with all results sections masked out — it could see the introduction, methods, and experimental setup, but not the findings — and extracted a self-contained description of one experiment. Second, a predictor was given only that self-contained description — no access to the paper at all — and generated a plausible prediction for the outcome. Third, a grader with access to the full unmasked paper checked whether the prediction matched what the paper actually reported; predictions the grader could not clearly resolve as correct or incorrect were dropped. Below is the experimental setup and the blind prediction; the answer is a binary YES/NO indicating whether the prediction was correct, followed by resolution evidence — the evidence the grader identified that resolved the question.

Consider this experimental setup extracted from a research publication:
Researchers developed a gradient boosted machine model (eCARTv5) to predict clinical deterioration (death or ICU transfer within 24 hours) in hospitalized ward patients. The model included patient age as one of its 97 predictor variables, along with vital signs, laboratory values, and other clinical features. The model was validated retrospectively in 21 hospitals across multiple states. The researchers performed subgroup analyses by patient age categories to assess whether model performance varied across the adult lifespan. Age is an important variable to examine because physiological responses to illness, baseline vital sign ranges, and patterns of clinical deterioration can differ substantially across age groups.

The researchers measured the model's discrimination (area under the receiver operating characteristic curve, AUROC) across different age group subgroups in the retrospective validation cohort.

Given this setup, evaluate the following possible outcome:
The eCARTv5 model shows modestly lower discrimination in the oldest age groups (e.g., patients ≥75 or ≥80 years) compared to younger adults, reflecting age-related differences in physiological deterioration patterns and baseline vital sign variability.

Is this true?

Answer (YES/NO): NO